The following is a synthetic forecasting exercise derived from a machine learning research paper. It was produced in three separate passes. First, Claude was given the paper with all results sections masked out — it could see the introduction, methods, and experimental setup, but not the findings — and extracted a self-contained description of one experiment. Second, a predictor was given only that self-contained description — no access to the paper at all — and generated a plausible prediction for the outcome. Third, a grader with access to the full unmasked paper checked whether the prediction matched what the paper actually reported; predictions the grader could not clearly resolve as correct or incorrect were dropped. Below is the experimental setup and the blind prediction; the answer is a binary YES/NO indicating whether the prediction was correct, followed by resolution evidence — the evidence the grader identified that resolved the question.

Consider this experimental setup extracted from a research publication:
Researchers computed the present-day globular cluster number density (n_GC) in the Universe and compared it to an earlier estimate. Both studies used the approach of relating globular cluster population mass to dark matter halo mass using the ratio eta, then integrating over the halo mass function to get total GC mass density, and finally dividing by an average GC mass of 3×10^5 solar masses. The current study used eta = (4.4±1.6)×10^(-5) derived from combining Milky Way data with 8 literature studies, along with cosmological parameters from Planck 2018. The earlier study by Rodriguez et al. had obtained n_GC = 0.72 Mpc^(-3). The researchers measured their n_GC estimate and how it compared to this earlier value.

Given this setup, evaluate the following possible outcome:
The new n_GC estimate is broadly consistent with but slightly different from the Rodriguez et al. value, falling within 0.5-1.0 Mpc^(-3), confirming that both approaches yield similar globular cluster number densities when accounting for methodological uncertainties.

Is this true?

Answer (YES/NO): NO